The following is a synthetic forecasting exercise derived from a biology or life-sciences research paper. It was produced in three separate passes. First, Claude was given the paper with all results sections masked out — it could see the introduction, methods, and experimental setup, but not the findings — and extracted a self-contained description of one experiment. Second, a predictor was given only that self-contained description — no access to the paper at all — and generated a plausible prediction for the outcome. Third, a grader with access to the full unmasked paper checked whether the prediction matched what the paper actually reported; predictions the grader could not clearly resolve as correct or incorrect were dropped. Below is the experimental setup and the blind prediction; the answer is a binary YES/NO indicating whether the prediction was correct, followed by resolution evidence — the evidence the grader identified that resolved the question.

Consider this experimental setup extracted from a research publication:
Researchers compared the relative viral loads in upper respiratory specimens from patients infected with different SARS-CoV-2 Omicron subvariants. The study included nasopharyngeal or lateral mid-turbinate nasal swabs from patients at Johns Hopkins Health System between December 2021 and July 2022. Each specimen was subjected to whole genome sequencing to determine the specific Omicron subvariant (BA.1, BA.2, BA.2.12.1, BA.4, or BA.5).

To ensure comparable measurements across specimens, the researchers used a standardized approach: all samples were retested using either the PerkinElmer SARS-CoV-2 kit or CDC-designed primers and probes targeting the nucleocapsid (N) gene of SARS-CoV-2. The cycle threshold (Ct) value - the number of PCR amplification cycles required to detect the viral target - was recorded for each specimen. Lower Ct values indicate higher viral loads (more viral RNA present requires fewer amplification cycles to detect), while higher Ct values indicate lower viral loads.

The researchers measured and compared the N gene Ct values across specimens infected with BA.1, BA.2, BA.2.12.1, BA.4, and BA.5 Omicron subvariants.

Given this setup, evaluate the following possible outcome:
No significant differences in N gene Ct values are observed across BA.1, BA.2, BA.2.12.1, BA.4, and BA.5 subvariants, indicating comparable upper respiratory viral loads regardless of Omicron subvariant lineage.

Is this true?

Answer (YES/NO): NO